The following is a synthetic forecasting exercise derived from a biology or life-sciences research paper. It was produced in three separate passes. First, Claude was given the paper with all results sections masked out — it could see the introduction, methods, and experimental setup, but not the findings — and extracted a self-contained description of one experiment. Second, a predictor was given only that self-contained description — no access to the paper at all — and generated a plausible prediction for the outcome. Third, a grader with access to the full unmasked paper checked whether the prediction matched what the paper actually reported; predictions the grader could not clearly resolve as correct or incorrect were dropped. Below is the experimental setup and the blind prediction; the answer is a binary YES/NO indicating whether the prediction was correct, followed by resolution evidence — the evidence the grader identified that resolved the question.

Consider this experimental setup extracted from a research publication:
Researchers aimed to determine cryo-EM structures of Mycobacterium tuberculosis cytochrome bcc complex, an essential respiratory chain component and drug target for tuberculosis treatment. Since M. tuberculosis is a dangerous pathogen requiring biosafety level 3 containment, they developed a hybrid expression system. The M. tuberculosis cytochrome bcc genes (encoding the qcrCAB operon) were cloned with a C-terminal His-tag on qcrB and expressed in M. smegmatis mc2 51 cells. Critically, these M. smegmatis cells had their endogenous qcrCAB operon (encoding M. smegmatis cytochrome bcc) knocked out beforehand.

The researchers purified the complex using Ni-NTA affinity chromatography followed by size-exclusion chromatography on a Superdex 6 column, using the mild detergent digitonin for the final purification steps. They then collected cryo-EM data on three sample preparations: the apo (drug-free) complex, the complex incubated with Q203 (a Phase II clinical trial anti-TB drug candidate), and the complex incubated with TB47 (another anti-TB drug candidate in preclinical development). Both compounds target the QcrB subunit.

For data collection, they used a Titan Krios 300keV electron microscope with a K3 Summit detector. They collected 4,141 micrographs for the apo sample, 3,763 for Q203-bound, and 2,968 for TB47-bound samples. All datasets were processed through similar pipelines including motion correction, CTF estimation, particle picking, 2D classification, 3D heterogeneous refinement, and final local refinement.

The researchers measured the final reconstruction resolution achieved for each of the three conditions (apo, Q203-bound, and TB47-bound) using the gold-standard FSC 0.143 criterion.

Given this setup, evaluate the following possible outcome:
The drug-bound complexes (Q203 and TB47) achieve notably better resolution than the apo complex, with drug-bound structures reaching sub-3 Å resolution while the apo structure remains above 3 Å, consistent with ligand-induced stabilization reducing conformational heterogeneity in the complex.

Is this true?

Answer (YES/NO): NO